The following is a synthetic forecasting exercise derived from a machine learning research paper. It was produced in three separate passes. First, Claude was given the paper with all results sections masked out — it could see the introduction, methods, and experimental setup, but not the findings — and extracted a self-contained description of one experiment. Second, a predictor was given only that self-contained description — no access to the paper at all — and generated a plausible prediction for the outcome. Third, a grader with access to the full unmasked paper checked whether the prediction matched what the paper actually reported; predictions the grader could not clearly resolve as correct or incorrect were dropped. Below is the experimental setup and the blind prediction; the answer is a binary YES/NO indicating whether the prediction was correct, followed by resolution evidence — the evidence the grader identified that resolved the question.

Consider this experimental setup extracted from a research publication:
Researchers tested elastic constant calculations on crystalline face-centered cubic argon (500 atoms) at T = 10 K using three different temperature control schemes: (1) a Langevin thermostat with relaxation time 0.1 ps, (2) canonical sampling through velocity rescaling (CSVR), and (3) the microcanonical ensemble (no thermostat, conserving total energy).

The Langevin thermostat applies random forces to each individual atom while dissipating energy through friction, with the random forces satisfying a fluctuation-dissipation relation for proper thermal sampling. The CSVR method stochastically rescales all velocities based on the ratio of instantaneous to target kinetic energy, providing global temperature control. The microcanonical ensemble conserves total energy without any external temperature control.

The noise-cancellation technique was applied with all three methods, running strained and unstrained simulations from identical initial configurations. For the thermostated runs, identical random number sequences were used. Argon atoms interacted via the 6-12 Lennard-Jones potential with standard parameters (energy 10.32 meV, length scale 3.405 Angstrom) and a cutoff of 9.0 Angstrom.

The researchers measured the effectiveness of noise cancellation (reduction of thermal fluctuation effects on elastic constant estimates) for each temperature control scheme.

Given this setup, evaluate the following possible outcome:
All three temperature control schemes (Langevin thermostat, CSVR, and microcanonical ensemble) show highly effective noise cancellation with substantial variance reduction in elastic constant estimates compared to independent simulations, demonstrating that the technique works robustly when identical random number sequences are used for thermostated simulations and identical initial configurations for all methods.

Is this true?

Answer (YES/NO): NO